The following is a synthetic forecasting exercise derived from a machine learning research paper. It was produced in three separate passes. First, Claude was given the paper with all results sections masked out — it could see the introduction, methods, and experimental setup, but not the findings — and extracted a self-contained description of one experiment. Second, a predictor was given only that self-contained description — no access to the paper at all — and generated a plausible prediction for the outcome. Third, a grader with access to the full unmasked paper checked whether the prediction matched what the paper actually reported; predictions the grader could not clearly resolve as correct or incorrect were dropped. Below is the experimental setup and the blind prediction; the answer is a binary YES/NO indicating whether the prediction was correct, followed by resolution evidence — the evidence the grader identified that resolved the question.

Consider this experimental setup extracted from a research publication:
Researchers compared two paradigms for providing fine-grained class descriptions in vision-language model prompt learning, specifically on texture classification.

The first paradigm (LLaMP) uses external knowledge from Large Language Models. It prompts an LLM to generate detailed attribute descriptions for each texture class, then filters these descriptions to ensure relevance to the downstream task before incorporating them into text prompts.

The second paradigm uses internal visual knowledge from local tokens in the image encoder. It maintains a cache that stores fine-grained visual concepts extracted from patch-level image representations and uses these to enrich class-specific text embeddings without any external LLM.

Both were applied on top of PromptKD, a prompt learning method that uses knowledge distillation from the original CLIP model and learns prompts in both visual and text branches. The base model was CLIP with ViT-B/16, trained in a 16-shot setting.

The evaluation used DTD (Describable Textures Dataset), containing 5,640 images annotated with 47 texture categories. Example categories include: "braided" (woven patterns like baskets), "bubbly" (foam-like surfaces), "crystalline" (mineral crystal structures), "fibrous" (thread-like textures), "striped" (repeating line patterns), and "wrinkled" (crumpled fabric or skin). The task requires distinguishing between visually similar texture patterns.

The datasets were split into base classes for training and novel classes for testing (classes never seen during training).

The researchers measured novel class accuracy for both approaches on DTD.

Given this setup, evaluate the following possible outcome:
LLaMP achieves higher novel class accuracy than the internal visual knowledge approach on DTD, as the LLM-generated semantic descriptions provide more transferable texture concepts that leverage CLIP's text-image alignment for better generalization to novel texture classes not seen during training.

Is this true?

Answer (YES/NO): NO